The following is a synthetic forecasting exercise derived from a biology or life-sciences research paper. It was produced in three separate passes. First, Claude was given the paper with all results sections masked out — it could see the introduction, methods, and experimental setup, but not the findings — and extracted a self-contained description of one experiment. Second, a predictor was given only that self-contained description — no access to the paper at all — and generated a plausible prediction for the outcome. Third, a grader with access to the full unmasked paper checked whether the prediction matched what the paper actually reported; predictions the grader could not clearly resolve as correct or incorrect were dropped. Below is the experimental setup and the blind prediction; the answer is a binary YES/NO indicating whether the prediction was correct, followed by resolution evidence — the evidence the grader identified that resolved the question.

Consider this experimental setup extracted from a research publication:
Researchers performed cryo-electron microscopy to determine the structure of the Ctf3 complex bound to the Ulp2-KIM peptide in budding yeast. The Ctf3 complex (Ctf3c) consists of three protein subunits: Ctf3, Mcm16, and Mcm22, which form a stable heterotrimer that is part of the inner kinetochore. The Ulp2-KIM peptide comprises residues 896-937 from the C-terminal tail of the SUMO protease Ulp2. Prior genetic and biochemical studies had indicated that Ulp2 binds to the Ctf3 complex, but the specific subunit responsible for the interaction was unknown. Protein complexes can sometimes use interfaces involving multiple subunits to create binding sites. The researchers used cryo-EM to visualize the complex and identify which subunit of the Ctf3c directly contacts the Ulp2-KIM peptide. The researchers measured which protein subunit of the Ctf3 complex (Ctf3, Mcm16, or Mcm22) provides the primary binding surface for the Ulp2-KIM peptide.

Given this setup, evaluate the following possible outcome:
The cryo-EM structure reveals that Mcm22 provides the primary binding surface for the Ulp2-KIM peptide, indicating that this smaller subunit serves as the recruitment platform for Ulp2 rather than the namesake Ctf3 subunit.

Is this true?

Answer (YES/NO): NO